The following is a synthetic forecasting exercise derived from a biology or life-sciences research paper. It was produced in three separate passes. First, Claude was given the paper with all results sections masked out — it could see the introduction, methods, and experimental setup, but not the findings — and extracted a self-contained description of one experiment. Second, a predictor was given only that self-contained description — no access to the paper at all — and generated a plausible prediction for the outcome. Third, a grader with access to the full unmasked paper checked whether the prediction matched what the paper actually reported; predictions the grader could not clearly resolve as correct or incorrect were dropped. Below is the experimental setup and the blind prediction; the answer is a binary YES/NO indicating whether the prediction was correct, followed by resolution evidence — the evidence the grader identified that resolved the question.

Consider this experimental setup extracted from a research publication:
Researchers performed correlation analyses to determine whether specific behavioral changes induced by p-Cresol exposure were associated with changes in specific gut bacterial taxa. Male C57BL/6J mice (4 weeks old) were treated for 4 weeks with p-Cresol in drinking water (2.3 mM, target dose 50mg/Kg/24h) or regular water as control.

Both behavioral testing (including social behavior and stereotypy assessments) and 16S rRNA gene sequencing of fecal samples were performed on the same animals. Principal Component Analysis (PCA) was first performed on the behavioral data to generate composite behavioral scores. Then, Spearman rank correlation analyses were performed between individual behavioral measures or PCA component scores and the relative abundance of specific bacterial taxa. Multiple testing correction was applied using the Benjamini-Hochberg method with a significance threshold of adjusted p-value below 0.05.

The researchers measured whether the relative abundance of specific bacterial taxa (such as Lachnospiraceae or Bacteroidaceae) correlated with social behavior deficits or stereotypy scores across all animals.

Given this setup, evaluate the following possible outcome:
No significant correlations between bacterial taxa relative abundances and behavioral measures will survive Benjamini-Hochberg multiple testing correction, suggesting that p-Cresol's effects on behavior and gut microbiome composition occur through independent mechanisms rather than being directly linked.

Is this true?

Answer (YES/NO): NO